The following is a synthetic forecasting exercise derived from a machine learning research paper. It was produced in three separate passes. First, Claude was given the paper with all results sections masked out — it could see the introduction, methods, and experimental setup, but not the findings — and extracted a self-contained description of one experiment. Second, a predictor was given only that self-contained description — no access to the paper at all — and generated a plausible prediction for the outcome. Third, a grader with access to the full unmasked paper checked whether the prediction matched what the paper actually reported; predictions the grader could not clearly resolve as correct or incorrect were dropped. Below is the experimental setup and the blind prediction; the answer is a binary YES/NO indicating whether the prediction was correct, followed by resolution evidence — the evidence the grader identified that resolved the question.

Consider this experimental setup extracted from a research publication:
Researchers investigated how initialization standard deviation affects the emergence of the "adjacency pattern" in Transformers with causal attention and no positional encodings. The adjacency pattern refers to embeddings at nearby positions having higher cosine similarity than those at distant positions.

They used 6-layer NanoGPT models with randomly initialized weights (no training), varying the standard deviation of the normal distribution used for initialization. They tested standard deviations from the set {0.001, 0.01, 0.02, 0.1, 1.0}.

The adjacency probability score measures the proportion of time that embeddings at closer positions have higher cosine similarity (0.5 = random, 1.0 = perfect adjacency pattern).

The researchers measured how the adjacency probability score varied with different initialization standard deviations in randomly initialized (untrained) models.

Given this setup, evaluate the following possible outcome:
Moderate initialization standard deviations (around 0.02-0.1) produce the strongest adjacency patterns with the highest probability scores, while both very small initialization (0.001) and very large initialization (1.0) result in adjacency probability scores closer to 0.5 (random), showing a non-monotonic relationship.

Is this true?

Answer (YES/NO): NO